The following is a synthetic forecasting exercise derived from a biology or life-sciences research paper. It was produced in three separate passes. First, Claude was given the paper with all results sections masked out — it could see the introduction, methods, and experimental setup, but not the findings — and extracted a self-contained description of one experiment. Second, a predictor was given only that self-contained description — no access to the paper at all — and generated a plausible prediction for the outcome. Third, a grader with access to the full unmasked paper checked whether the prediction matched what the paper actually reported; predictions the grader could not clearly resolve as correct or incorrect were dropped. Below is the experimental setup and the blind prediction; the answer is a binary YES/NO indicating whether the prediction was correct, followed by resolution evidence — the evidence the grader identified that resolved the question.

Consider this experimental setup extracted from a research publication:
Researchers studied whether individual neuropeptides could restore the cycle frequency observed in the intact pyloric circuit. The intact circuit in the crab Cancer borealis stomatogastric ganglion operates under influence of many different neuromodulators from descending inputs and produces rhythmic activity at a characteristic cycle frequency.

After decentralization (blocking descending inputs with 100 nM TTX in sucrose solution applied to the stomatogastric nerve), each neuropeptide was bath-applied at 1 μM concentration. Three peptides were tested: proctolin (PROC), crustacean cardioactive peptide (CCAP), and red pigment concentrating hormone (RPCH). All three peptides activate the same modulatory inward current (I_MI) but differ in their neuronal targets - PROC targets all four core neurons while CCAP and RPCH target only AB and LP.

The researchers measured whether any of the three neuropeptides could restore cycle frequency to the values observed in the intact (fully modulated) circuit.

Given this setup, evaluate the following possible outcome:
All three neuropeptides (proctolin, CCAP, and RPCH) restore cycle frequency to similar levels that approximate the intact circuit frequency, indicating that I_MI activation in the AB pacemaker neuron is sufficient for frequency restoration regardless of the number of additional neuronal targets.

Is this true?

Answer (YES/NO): NO